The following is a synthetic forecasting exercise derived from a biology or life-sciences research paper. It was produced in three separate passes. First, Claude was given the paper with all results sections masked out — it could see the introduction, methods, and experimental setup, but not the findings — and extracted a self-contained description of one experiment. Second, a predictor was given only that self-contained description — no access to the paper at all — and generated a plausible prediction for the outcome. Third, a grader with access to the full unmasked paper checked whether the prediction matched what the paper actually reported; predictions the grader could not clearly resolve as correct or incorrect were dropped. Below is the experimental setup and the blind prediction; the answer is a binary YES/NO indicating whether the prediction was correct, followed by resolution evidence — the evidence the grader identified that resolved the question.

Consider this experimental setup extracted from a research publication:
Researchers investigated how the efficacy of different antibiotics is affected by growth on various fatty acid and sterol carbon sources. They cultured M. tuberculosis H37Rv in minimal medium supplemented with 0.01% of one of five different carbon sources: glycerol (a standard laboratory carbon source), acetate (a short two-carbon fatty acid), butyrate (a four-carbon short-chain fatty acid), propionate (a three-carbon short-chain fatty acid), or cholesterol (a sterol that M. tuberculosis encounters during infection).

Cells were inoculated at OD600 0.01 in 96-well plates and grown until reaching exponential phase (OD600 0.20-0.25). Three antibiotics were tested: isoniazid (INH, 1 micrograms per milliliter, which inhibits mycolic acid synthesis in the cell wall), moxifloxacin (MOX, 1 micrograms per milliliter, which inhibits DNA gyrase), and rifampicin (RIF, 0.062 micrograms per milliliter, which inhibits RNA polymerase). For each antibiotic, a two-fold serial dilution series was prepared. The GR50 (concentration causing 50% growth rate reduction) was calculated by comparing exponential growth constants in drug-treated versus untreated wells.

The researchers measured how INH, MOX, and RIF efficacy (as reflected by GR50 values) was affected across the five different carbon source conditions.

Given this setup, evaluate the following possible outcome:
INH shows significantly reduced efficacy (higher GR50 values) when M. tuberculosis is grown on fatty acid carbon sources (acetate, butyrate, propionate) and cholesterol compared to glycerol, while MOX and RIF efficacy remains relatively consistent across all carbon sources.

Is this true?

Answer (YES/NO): NO